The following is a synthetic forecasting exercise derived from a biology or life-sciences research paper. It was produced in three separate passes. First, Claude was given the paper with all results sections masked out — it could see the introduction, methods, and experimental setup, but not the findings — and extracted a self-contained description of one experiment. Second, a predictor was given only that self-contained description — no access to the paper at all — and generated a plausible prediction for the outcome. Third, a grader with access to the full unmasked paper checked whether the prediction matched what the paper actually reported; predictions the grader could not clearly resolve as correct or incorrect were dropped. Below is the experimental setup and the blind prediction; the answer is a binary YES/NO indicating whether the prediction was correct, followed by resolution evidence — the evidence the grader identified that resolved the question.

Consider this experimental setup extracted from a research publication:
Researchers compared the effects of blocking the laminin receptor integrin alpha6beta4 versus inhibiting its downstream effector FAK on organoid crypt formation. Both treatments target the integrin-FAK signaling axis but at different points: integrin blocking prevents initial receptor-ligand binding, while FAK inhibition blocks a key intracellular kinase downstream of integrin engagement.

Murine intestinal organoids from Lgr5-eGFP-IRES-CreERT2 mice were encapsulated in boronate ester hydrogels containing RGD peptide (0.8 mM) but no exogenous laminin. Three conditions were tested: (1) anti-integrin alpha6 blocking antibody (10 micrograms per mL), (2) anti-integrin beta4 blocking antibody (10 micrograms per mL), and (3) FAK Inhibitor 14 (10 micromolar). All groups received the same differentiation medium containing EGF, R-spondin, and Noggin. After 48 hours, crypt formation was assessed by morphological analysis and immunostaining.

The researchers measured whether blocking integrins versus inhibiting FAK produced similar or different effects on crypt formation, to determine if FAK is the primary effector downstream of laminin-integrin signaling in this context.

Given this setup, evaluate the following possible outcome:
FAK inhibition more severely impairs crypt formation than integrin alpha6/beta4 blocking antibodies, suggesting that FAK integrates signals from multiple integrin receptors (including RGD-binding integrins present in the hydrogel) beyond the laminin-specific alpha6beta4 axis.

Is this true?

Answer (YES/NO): NO